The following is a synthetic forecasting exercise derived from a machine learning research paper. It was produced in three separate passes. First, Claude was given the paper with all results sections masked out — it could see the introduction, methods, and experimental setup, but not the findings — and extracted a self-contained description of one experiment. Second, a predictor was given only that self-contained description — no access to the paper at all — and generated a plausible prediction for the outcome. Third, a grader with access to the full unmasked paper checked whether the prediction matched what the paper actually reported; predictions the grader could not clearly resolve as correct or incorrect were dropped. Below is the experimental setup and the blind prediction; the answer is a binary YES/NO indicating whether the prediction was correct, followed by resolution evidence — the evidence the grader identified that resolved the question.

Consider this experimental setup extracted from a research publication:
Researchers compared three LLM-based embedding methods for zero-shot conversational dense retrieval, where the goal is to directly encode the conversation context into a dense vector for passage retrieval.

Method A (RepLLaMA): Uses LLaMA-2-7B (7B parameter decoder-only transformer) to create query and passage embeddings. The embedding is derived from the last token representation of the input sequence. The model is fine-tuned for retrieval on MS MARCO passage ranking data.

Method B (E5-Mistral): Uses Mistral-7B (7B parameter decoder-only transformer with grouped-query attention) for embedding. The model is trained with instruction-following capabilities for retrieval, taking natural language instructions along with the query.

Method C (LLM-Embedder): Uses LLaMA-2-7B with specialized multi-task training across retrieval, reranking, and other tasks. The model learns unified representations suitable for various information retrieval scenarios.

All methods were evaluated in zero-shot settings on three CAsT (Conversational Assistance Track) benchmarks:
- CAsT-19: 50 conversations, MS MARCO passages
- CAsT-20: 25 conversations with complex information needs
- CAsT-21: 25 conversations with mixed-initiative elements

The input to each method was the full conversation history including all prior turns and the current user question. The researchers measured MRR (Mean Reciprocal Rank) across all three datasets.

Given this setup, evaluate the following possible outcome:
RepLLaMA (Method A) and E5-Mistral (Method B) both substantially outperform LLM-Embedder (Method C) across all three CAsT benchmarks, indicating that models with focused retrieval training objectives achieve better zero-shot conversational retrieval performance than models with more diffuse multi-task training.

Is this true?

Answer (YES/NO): NO